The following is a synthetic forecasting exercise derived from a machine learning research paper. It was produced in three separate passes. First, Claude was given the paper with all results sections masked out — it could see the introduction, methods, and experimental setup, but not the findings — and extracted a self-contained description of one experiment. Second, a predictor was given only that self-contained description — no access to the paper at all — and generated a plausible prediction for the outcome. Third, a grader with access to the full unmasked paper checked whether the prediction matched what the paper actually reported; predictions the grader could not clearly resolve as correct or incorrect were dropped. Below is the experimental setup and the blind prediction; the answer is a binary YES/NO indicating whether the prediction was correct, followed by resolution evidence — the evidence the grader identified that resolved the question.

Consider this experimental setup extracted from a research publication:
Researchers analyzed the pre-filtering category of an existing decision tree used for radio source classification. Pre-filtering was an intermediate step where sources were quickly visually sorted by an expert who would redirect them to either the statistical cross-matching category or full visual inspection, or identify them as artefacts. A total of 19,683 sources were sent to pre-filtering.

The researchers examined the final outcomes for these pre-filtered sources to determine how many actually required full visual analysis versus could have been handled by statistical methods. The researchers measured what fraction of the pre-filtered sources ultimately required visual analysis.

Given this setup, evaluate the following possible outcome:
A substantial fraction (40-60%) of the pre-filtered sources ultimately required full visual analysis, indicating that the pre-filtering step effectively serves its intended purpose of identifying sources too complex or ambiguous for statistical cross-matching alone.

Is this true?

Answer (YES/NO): YES